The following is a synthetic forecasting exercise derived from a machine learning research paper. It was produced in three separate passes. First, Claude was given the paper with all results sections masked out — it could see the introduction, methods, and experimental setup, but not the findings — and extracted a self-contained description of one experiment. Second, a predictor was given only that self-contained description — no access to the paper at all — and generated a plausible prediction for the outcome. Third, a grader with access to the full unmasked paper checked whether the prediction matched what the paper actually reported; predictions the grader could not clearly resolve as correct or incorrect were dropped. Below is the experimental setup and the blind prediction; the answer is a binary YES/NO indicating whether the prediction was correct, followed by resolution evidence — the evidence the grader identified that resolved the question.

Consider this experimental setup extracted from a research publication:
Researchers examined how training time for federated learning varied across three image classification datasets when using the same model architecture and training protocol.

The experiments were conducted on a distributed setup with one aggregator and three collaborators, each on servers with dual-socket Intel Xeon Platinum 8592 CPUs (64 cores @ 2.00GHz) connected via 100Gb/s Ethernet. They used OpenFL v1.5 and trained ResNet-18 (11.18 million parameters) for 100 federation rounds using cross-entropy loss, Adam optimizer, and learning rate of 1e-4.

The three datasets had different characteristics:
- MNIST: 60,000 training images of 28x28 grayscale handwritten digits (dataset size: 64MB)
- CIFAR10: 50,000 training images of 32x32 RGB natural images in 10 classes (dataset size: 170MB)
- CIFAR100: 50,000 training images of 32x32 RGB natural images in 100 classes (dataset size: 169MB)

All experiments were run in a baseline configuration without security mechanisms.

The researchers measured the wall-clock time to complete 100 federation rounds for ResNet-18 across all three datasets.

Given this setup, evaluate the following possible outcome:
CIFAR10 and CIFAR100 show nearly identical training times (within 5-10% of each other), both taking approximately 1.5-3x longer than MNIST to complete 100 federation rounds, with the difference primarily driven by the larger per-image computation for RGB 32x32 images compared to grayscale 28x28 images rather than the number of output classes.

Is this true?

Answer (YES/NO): NO